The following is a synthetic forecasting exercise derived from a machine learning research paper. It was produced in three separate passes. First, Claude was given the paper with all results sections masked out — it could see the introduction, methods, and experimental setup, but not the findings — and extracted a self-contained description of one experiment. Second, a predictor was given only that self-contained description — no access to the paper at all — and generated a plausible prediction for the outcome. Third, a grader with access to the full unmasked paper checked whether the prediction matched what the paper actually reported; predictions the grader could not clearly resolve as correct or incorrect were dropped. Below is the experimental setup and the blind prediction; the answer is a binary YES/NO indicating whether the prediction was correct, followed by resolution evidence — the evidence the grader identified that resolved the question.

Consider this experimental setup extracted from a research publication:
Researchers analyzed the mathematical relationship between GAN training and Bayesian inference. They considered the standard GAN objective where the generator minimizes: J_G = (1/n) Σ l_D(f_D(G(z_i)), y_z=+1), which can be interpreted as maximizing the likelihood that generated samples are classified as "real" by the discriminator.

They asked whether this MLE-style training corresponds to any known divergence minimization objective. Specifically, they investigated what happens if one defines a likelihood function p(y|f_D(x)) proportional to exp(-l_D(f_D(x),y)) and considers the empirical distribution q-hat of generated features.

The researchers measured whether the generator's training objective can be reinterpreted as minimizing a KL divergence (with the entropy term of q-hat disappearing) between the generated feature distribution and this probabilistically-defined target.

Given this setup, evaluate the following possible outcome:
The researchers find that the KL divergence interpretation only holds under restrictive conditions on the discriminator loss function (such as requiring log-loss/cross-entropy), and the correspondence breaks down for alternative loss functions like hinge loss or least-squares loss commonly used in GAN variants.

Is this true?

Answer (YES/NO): NO